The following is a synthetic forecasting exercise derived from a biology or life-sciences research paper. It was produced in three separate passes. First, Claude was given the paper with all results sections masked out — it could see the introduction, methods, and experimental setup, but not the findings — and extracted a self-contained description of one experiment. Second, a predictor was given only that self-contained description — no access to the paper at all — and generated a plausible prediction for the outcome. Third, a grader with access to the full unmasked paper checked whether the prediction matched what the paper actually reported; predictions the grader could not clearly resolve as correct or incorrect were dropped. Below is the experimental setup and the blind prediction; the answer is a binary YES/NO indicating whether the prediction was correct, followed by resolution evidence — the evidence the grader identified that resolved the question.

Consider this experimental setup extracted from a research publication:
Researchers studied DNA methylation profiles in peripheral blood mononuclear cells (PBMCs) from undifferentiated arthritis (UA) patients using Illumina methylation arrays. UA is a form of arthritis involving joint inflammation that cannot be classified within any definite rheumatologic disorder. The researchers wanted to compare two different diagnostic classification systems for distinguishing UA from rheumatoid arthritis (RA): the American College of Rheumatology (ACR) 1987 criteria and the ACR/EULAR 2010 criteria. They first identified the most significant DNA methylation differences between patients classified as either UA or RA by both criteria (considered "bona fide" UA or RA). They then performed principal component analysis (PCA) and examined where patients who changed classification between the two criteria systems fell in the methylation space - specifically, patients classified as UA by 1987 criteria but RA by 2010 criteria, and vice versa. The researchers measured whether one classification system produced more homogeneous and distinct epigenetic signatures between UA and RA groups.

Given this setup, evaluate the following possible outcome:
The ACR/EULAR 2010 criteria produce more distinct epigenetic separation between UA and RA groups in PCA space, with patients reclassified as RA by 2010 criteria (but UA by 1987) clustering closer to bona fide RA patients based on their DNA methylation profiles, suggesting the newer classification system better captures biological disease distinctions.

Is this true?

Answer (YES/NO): NO